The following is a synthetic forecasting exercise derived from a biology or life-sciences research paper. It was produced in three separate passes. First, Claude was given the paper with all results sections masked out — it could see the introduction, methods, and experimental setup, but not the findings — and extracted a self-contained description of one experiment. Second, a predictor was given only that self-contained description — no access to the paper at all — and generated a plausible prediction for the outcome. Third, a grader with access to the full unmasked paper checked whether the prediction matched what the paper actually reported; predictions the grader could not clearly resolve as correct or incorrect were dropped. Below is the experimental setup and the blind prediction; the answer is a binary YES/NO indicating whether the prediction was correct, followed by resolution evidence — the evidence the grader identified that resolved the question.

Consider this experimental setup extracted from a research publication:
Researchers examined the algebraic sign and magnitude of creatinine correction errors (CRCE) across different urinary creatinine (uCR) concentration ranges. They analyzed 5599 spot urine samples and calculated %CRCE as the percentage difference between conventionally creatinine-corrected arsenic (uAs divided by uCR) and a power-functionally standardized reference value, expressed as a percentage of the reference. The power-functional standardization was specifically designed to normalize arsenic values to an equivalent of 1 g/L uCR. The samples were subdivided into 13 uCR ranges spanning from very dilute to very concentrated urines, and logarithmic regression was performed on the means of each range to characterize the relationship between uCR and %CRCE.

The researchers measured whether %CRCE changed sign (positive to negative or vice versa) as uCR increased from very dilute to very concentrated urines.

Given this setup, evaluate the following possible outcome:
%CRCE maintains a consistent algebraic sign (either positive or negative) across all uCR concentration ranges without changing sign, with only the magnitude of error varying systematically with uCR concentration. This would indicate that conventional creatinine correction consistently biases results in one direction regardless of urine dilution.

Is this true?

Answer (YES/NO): NO